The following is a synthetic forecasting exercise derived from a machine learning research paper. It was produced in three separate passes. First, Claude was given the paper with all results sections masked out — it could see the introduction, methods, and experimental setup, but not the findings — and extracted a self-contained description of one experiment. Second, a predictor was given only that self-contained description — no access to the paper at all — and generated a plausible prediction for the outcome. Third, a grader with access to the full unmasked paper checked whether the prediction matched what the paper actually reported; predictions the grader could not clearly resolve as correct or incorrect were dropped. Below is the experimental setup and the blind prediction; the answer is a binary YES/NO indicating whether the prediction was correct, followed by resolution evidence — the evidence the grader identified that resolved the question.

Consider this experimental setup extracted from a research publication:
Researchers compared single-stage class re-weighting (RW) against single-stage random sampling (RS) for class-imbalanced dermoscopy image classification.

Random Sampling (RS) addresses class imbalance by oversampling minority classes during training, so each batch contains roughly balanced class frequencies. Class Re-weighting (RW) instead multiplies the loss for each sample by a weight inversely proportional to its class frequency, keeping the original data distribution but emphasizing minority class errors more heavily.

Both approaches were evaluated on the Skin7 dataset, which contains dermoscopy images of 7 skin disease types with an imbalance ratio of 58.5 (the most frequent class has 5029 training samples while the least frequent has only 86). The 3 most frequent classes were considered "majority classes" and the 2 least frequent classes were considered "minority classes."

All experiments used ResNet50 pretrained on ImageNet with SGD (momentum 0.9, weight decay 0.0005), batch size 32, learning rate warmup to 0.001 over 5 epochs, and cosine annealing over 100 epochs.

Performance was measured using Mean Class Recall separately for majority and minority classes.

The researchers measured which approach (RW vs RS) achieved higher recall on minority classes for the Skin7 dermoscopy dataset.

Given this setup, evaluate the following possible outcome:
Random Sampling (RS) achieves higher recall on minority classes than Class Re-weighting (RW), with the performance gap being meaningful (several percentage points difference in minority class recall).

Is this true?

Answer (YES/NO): NO